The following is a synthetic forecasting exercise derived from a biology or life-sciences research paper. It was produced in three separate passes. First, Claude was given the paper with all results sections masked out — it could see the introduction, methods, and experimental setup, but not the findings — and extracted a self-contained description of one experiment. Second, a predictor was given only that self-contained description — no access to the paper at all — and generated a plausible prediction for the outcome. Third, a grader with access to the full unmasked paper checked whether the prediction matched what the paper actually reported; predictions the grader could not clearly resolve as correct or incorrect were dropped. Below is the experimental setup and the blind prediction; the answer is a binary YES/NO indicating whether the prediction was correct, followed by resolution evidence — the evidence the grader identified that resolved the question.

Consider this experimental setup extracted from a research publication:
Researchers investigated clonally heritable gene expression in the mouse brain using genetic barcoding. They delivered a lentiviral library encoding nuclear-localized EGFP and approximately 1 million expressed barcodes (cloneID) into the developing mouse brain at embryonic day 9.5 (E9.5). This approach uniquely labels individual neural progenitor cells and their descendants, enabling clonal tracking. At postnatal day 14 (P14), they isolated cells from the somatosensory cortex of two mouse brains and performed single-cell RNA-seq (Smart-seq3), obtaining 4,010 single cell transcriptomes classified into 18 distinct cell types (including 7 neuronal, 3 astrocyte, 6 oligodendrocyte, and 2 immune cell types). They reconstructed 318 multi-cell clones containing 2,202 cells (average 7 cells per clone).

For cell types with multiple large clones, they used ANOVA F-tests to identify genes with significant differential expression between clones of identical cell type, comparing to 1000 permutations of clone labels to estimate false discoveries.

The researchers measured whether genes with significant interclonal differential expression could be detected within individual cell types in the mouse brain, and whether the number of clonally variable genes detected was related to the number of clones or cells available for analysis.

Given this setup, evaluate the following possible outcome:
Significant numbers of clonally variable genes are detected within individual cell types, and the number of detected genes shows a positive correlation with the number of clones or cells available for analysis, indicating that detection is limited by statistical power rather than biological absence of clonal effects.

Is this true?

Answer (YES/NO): YES